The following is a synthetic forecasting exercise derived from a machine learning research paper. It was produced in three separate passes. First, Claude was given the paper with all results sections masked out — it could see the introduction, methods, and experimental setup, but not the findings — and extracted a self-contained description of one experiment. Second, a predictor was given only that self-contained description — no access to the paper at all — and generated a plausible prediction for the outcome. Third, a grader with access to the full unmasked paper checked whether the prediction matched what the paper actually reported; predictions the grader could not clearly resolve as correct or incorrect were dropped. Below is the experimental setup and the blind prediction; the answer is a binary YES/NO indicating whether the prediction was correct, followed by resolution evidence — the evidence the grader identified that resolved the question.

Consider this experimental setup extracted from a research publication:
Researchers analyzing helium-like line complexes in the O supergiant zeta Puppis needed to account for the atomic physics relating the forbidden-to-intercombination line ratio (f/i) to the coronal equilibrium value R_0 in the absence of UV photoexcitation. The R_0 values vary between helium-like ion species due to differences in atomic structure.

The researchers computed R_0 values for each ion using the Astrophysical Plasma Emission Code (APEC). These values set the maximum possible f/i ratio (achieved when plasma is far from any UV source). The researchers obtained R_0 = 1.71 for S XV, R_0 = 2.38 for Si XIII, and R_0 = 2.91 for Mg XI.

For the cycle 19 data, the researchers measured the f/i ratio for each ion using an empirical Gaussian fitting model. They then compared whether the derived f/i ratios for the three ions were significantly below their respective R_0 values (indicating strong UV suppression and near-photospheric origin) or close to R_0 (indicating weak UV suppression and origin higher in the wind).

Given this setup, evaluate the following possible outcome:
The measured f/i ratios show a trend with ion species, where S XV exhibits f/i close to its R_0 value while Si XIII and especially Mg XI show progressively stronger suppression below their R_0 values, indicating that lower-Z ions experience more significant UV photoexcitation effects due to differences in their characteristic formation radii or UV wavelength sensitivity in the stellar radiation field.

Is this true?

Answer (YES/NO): YES